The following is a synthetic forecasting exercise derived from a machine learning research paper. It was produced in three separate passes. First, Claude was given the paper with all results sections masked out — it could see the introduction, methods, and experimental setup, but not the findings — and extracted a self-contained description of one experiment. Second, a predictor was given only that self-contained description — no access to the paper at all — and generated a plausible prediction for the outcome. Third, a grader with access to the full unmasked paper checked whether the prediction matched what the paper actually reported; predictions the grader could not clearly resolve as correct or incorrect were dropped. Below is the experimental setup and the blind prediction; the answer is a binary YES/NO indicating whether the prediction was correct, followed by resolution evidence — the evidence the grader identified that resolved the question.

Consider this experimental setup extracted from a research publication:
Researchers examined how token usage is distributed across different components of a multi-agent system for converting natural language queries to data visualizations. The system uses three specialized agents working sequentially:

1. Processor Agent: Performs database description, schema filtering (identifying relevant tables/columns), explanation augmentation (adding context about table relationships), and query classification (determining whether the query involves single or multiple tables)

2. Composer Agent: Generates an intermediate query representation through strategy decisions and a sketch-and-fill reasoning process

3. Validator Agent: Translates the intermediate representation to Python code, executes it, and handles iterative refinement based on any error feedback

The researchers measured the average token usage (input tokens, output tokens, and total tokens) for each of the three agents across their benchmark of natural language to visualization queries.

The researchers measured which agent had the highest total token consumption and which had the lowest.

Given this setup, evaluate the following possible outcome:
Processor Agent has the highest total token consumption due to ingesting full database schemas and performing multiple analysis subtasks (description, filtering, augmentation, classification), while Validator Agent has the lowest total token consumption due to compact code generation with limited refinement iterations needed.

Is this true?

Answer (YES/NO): NO